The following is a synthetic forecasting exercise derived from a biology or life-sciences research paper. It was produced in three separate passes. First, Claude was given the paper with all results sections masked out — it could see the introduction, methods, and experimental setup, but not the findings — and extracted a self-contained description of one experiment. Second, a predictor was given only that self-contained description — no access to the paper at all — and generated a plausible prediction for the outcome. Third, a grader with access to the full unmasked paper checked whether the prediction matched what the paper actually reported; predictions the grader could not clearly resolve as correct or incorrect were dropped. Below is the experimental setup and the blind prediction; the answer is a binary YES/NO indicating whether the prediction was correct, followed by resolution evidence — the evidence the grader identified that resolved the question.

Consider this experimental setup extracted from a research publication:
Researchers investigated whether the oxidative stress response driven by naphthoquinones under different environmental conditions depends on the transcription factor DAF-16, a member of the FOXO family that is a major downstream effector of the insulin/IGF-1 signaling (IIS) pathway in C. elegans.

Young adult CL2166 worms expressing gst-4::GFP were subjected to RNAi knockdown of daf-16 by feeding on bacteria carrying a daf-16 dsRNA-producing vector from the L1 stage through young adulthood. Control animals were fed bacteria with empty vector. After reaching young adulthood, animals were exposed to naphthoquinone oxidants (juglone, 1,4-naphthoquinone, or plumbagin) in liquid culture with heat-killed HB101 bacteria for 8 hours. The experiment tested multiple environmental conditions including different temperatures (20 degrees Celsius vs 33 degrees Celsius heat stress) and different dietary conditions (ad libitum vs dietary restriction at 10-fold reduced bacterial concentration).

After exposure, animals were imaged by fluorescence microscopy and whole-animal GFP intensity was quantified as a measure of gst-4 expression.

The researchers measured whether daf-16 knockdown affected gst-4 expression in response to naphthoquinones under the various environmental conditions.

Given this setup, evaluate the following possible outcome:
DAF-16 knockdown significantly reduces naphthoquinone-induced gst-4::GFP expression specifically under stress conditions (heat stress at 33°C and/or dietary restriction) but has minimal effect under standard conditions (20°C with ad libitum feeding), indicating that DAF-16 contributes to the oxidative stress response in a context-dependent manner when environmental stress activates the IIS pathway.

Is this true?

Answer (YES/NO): NO